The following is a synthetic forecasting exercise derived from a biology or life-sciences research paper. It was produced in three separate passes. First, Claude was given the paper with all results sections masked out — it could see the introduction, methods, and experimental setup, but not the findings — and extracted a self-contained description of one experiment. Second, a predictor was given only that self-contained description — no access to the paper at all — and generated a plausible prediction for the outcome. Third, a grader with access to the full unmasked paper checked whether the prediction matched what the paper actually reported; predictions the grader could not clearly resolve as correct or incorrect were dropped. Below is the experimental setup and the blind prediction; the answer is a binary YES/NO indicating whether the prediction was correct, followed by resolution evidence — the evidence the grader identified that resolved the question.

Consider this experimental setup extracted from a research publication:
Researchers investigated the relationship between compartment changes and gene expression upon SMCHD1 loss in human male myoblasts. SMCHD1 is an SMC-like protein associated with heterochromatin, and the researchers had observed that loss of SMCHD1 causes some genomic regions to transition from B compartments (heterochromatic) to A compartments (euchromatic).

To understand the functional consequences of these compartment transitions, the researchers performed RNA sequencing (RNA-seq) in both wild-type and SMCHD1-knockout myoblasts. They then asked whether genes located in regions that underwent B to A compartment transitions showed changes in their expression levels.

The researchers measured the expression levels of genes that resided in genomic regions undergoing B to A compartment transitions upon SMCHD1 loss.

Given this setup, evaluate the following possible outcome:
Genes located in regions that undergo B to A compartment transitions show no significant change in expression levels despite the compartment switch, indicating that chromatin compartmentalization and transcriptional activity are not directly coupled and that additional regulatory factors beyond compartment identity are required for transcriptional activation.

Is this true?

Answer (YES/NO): NO